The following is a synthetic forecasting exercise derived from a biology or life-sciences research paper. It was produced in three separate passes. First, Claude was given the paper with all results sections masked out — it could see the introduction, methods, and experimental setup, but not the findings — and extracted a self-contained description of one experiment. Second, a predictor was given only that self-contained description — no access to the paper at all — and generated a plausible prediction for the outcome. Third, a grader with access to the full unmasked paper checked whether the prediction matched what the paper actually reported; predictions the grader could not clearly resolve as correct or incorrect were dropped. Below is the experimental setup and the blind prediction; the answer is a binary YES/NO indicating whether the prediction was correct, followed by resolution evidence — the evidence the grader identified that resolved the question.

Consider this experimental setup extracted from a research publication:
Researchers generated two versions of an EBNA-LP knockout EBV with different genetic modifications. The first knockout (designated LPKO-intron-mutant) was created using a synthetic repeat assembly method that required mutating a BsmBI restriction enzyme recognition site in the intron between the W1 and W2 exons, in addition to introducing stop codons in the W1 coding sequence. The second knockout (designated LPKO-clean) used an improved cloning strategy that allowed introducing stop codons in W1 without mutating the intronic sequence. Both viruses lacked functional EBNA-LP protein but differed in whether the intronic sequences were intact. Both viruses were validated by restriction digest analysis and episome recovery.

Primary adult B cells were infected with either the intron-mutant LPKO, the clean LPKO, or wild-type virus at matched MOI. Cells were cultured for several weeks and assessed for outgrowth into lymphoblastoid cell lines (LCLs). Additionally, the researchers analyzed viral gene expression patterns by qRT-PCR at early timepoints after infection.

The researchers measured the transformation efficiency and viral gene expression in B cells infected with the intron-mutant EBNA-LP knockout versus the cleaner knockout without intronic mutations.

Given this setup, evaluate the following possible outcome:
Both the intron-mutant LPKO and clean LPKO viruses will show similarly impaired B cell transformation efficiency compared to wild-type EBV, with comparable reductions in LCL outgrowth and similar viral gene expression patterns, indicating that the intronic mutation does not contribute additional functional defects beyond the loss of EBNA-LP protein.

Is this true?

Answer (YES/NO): NO